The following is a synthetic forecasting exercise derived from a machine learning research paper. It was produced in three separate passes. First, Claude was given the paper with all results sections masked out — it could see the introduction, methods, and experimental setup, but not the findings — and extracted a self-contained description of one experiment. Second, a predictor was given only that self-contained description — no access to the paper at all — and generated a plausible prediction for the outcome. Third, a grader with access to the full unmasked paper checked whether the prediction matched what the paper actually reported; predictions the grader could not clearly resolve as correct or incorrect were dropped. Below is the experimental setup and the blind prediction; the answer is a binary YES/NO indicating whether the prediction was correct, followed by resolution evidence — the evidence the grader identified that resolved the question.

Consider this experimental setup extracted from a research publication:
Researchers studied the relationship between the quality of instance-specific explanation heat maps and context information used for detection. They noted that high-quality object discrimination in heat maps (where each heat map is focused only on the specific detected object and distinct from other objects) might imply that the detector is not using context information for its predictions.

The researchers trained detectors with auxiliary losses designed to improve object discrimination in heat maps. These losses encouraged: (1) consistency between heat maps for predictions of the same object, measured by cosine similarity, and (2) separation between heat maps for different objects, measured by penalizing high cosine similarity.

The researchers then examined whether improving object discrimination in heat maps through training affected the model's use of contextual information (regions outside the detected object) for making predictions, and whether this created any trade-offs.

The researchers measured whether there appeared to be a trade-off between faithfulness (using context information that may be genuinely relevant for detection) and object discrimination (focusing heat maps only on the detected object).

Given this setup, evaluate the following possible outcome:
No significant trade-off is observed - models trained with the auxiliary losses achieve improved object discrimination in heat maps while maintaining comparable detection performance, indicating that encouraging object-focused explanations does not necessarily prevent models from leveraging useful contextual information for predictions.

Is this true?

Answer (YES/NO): NO